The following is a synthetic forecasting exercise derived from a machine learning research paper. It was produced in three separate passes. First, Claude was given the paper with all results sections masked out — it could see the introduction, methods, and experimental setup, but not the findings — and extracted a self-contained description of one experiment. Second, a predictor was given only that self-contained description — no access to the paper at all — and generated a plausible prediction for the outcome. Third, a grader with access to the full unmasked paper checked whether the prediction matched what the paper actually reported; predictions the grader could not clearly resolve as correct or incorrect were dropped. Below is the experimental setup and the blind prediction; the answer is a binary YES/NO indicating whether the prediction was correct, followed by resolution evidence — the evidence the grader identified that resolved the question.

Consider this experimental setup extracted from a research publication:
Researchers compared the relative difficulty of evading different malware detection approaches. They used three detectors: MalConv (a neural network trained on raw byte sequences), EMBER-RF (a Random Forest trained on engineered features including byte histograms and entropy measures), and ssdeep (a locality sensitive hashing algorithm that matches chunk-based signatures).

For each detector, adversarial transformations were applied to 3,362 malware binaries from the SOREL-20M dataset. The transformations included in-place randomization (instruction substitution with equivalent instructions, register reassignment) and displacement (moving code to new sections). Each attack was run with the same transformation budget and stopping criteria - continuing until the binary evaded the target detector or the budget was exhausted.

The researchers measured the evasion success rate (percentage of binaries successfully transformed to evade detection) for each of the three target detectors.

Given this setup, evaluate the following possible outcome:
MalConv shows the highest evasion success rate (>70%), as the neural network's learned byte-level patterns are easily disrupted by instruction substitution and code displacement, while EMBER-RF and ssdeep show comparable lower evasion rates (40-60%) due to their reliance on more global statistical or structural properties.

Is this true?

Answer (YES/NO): NO